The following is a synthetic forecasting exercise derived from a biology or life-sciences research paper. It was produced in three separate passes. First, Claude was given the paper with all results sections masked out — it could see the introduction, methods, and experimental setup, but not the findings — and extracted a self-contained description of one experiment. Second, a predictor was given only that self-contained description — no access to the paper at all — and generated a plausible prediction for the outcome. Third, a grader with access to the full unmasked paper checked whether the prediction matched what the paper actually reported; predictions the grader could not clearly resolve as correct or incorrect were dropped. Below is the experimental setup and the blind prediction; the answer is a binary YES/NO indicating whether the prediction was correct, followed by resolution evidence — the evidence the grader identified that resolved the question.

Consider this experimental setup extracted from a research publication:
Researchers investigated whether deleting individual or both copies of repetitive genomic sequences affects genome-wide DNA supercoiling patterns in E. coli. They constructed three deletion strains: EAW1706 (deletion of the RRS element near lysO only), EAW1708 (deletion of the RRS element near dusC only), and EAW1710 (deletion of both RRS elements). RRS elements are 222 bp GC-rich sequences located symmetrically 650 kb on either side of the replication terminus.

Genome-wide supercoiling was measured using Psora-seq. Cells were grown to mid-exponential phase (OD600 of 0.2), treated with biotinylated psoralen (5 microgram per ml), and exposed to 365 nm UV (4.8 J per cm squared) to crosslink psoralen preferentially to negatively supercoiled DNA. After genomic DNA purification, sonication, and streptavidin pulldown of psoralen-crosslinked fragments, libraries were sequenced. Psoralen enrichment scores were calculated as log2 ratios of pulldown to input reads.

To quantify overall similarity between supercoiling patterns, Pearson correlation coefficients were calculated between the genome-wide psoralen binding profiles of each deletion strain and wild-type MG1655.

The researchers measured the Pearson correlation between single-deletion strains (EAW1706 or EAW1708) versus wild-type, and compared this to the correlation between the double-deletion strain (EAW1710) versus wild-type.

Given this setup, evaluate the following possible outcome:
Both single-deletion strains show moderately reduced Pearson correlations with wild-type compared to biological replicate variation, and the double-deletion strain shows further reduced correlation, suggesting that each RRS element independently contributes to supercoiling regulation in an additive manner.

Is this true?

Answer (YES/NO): NO